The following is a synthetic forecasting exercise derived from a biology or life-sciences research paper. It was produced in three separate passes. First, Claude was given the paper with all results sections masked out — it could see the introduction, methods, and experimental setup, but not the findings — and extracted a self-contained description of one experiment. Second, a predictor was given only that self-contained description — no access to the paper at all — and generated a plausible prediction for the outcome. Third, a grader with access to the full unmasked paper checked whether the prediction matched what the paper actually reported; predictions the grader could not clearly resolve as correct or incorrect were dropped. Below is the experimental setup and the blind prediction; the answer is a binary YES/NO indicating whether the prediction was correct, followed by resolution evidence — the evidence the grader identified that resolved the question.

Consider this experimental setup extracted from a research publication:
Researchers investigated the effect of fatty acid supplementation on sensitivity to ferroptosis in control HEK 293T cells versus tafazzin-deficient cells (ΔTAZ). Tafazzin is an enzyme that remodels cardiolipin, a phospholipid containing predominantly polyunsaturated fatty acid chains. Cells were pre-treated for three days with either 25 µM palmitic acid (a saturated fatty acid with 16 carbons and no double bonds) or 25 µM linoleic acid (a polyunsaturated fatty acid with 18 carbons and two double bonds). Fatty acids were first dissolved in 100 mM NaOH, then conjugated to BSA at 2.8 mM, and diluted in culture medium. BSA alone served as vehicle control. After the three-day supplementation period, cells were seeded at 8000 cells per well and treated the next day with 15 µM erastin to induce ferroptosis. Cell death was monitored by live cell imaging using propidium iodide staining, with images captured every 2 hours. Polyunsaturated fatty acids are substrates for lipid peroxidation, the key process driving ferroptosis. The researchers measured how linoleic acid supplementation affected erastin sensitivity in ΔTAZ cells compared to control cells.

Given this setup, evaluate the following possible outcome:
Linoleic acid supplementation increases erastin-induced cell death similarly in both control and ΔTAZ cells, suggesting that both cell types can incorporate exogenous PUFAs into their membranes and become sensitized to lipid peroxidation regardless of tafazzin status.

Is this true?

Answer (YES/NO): NO